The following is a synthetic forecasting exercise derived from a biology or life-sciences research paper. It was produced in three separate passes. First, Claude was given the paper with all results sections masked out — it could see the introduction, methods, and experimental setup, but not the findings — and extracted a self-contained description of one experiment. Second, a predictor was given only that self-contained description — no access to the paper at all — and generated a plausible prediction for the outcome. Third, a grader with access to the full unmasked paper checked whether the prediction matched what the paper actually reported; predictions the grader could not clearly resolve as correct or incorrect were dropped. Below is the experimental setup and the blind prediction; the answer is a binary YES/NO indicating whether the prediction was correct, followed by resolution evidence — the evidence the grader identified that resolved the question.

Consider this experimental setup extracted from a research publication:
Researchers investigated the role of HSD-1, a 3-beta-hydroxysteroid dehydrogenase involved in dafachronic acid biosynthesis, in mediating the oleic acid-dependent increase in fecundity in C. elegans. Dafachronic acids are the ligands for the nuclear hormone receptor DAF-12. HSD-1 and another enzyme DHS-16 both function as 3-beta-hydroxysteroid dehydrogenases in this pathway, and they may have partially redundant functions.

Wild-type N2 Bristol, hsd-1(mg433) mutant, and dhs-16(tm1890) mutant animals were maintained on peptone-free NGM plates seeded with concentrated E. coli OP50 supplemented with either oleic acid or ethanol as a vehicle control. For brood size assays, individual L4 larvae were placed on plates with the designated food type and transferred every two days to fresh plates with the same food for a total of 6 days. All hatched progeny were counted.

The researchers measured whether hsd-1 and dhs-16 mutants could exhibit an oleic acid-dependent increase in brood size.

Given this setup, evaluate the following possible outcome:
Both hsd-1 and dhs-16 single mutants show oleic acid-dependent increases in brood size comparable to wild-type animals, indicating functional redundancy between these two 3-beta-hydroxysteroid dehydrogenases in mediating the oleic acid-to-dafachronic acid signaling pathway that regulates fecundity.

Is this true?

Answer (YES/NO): NO